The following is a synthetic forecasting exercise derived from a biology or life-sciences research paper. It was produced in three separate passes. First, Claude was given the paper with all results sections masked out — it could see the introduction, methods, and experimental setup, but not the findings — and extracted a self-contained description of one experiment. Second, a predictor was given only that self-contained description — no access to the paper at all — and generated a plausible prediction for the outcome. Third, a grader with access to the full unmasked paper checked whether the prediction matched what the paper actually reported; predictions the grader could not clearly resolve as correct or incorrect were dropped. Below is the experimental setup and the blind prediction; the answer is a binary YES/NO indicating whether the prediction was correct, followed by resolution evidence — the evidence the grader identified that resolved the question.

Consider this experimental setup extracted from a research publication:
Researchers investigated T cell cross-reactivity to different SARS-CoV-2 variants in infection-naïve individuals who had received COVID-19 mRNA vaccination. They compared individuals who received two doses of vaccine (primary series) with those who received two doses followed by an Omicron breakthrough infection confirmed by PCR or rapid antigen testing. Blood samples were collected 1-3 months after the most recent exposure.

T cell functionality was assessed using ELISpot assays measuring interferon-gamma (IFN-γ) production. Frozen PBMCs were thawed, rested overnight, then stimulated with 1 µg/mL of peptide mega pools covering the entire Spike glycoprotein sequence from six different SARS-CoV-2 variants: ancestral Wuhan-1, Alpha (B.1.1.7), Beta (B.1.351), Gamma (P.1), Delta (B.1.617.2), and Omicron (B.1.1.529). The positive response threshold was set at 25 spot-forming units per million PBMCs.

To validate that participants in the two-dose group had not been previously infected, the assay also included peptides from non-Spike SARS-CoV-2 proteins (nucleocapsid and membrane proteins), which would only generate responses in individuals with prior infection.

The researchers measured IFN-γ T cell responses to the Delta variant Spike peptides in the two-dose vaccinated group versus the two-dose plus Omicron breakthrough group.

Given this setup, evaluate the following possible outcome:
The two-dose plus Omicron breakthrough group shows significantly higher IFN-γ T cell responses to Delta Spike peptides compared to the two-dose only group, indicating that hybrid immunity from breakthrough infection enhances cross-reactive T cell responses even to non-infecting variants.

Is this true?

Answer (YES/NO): YES